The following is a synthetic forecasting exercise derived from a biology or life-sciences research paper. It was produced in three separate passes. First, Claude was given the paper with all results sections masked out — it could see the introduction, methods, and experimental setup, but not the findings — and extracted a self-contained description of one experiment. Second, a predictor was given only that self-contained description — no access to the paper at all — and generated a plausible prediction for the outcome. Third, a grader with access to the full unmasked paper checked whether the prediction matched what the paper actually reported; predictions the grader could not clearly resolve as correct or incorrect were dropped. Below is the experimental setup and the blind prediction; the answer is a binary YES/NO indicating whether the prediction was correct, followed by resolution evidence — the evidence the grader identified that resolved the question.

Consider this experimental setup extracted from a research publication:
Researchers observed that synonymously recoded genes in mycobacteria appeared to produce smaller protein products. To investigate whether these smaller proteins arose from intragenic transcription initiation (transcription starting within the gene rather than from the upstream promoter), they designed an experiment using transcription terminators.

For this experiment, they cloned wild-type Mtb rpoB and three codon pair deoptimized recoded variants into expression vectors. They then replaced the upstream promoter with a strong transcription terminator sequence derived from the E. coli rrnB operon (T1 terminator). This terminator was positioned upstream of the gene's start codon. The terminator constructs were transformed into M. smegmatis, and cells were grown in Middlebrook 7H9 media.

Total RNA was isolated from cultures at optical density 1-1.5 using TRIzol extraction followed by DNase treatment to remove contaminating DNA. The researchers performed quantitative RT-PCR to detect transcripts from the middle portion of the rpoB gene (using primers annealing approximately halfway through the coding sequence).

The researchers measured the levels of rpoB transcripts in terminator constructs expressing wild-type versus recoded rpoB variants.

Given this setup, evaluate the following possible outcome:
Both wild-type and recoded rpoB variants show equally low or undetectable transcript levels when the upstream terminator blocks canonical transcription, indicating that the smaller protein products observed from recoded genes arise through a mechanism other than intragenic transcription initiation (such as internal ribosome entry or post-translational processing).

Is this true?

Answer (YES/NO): NO